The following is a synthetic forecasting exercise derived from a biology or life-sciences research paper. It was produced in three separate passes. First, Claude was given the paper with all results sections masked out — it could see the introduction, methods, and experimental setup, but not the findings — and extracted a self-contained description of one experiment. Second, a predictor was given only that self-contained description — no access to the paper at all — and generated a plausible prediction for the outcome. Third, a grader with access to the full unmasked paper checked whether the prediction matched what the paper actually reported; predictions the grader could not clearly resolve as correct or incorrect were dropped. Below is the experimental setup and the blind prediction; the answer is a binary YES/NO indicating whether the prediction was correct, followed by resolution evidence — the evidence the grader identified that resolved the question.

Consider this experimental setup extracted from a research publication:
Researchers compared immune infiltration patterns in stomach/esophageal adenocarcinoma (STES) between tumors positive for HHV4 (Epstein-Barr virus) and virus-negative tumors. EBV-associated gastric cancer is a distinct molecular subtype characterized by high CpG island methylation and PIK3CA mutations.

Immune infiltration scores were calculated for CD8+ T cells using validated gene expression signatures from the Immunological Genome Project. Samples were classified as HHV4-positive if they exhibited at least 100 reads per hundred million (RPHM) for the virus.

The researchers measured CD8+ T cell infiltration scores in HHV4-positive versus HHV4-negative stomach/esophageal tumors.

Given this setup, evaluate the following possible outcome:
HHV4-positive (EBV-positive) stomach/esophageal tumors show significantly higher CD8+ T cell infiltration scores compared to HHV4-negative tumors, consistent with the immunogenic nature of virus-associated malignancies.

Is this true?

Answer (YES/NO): YES